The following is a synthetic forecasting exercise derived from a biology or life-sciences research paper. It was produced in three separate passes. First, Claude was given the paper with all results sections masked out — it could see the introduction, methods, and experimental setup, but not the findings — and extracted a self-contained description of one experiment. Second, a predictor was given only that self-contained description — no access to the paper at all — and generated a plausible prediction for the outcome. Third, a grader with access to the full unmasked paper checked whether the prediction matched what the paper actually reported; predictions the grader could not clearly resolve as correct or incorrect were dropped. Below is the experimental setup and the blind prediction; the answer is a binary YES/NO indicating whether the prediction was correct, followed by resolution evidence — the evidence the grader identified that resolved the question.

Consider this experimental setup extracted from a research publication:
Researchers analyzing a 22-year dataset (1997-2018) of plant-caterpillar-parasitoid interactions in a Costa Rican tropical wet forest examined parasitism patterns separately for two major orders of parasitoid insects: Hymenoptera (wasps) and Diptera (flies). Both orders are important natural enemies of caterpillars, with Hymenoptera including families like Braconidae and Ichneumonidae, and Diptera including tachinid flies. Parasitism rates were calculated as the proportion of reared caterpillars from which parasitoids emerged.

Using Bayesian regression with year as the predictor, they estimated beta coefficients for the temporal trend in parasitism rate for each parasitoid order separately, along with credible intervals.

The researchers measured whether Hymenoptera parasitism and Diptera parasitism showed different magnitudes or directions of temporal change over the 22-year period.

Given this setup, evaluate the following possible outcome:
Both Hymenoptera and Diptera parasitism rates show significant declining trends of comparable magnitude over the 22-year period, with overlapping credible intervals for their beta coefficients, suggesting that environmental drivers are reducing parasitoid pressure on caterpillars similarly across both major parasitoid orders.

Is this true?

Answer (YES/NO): NO